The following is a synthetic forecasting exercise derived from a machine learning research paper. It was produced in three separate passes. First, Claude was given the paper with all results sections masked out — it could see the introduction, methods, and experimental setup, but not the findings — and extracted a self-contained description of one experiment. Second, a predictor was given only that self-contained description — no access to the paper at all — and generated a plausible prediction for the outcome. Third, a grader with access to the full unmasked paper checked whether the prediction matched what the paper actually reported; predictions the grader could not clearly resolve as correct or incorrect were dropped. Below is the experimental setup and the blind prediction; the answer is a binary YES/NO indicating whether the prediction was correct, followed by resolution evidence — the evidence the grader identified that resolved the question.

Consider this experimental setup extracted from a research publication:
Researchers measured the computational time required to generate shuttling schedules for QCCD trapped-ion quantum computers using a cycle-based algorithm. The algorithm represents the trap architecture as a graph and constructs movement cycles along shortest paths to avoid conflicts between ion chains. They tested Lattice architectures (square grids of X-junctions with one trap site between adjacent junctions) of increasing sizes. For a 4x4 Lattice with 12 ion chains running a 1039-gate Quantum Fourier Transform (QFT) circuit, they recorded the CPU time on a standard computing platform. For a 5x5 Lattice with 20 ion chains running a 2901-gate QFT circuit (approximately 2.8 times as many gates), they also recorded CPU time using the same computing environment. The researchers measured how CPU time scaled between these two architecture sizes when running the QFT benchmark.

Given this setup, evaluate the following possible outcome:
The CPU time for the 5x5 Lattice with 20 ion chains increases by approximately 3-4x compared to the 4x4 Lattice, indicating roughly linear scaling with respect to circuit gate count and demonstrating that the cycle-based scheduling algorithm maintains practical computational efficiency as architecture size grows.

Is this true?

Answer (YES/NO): NO